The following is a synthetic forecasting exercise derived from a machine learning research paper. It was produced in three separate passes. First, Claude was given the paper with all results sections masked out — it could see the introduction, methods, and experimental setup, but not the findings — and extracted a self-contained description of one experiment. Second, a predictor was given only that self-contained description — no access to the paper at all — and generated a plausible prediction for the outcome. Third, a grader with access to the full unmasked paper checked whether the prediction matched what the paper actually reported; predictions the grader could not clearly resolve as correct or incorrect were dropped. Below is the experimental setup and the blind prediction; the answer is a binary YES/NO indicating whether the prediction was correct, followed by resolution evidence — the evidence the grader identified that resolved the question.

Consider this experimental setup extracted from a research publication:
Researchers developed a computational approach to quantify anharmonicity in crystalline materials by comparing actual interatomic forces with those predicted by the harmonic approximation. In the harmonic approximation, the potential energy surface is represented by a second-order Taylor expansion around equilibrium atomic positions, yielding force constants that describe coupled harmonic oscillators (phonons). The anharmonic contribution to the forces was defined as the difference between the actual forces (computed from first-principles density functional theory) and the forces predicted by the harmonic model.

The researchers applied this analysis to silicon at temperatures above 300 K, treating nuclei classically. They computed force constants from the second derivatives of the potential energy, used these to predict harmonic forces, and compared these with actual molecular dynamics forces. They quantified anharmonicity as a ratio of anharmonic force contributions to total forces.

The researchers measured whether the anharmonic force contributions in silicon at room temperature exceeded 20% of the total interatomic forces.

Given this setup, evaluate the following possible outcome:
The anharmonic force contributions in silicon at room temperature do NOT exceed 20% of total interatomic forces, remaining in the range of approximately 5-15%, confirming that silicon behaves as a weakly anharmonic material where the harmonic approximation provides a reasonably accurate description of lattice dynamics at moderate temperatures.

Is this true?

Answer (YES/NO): YES